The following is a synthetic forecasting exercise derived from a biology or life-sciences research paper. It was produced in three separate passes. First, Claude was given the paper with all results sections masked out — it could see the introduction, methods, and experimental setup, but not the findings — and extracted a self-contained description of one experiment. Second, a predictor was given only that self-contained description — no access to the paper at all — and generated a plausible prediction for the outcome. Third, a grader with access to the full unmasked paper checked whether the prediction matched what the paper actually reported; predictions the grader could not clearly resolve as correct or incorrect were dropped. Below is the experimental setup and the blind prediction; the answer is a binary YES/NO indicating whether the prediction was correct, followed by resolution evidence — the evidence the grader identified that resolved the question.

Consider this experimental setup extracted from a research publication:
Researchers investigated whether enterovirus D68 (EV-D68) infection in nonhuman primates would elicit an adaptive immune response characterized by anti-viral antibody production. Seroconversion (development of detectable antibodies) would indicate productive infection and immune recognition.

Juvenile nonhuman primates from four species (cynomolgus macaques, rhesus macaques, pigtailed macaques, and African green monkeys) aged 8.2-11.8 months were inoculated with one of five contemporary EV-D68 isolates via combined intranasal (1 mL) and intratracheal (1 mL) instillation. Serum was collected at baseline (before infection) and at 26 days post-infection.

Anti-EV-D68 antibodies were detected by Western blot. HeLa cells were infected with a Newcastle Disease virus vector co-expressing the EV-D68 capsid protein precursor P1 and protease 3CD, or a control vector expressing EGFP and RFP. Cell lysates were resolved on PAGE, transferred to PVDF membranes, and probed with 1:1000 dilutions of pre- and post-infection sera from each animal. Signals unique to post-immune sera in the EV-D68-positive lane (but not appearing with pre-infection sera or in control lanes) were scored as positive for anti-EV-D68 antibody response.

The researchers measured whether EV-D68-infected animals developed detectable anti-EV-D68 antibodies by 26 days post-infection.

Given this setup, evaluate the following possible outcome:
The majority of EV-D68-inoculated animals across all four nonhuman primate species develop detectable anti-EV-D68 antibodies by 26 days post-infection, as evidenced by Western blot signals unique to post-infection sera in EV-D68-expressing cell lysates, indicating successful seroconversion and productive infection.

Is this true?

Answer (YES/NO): NO